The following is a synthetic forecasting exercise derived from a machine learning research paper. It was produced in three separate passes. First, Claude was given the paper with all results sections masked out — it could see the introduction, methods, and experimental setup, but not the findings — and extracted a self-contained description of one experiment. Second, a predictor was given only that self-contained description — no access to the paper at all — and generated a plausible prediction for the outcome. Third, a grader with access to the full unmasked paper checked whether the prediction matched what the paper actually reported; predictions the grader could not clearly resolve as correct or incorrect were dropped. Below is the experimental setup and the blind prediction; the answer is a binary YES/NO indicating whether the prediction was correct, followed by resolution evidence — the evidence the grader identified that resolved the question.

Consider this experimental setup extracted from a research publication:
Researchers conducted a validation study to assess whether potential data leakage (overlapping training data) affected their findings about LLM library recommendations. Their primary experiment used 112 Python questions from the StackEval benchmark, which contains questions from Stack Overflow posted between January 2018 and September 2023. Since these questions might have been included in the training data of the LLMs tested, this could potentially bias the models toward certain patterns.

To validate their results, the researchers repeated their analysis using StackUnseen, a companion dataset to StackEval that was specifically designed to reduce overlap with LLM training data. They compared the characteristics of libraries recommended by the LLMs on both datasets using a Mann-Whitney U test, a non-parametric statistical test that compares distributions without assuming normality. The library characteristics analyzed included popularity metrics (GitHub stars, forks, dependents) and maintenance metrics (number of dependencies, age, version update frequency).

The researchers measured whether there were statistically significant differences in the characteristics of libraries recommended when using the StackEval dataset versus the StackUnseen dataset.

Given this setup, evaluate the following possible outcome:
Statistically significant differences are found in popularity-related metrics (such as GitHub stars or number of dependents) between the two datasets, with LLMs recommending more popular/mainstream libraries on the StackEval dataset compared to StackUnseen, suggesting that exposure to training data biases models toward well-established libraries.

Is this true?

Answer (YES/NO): NO